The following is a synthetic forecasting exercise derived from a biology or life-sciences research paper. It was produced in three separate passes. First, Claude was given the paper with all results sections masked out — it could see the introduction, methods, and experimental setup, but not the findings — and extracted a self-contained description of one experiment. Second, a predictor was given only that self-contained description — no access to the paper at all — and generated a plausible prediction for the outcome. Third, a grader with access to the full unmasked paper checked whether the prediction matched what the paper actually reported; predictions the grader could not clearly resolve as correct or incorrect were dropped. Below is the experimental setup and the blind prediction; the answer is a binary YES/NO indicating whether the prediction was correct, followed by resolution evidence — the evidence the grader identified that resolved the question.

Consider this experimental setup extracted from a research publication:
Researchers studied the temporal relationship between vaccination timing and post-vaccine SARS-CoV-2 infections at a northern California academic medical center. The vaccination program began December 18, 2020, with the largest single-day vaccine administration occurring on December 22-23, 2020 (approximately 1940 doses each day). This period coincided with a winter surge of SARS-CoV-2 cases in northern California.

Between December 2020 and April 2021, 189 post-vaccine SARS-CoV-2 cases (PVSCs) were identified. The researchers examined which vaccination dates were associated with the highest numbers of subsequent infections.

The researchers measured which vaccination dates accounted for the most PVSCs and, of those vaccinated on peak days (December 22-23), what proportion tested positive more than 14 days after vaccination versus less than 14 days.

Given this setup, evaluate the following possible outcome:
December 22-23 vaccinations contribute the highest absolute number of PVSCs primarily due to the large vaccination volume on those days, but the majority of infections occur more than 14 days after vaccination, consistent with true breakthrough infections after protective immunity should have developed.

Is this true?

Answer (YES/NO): NO